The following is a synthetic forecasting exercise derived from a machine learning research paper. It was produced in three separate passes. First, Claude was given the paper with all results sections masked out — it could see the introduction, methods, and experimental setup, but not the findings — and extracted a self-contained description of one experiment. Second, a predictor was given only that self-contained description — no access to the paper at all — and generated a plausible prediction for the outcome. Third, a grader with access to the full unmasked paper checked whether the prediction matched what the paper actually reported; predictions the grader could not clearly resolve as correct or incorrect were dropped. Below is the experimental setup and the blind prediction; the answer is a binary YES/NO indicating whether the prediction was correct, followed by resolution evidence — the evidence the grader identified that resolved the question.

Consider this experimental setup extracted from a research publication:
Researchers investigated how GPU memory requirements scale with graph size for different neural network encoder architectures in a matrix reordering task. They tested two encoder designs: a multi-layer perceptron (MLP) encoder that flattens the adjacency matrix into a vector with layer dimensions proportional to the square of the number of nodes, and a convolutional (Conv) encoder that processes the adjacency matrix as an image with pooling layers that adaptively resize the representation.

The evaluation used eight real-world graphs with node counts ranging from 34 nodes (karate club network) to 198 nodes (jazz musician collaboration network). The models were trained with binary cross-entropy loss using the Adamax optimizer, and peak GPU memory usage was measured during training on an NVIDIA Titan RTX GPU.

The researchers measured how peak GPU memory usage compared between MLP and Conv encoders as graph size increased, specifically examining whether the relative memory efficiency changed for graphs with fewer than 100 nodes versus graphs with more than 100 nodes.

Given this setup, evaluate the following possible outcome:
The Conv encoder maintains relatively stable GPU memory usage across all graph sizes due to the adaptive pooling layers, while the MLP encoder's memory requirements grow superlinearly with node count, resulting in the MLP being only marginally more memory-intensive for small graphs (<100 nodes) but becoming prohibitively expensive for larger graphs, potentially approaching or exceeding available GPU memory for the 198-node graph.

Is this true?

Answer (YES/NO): NO